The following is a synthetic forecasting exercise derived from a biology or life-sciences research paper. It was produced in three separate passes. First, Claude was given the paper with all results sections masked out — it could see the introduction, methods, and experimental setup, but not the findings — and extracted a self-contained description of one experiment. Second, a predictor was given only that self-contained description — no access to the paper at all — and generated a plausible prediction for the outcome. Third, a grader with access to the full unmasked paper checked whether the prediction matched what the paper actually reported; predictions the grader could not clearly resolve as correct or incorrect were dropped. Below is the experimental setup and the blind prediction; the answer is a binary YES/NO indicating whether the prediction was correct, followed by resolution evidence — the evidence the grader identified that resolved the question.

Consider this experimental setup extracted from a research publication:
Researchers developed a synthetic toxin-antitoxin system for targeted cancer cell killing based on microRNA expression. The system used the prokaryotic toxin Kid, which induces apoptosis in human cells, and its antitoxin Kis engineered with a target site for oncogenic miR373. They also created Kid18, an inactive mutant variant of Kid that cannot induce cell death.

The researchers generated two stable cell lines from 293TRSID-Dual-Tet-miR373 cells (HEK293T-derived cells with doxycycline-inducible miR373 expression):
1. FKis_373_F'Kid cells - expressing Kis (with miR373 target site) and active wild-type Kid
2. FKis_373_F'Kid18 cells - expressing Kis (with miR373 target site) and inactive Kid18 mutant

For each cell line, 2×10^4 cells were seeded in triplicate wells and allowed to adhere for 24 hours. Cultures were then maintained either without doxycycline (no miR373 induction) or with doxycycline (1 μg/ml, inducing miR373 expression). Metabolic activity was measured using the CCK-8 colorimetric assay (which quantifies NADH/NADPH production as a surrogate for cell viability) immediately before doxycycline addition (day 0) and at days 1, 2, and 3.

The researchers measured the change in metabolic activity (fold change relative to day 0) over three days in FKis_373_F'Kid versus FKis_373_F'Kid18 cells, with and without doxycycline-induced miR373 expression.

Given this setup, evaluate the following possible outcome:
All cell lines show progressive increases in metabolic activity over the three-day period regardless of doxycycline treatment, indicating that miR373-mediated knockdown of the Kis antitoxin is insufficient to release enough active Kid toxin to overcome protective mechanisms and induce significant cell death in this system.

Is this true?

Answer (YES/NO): NO